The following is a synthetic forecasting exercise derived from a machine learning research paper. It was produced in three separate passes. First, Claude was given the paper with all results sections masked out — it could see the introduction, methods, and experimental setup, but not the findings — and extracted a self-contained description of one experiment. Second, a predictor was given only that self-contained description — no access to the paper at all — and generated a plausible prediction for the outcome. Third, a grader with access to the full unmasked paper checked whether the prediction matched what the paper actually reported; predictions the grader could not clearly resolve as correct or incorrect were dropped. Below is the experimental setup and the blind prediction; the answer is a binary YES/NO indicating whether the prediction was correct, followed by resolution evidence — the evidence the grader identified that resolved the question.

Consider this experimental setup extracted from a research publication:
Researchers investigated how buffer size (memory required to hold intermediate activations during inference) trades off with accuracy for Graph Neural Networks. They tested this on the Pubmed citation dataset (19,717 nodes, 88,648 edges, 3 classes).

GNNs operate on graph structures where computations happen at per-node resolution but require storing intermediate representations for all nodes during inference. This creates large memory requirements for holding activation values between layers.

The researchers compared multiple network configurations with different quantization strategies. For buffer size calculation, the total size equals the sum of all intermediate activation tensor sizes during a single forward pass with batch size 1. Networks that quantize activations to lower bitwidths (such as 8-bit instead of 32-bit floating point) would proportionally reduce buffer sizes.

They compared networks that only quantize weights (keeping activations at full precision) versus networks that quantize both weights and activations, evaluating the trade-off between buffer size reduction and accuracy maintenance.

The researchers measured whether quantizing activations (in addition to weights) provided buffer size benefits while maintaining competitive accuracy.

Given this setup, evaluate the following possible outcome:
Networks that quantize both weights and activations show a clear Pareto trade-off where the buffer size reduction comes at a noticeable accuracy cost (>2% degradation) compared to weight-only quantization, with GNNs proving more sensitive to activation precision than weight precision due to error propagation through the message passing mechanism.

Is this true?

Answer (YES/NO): NO